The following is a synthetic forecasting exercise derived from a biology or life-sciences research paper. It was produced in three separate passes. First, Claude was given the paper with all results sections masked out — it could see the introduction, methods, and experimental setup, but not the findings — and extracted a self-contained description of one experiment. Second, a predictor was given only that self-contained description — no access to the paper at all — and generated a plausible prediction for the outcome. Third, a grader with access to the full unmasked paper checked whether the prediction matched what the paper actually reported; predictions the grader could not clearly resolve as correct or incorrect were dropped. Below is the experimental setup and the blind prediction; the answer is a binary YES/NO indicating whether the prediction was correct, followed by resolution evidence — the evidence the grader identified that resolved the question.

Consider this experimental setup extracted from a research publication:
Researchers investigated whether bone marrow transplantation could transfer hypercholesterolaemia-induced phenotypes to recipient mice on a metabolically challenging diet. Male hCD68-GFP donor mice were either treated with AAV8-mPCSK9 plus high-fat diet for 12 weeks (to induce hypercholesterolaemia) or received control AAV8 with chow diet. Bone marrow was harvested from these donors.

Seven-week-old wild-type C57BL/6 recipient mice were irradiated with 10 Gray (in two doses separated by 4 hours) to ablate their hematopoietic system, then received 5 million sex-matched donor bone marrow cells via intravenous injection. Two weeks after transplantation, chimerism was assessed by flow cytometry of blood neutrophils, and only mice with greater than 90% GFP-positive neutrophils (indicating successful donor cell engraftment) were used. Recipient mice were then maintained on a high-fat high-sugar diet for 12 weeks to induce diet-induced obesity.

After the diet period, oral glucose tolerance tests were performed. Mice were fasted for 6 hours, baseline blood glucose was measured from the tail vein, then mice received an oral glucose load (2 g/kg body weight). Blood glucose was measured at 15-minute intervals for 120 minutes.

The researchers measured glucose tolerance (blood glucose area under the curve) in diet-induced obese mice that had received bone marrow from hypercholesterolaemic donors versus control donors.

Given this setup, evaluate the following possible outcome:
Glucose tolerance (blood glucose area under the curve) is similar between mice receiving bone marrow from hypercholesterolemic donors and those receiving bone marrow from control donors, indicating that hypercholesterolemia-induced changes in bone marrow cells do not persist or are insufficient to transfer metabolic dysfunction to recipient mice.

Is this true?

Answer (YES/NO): NO